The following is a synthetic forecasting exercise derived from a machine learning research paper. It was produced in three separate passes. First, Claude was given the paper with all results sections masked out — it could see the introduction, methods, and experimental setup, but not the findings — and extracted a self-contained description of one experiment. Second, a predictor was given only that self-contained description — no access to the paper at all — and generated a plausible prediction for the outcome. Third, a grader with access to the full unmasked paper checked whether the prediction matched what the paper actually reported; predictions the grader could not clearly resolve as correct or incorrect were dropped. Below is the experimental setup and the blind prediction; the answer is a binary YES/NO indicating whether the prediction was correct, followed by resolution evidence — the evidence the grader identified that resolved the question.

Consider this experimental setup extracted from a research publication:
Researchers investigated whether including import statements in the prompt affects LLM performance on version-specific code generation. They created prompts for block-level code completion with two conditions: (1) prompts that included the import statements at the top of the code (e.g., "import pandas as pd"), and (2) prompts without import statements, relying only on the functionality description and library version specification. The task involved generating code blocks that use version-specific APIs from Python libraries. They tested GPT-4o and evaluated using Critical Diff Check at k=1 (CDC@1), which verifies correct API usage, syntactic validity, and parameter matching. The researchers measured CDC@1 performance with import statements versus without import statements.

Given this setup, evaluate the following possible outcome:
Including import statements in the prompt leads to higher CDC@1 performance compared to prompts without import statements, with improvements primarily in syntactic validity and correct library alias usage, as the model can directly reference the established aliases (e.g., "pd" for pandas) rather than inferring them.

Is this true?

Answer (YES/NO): NO